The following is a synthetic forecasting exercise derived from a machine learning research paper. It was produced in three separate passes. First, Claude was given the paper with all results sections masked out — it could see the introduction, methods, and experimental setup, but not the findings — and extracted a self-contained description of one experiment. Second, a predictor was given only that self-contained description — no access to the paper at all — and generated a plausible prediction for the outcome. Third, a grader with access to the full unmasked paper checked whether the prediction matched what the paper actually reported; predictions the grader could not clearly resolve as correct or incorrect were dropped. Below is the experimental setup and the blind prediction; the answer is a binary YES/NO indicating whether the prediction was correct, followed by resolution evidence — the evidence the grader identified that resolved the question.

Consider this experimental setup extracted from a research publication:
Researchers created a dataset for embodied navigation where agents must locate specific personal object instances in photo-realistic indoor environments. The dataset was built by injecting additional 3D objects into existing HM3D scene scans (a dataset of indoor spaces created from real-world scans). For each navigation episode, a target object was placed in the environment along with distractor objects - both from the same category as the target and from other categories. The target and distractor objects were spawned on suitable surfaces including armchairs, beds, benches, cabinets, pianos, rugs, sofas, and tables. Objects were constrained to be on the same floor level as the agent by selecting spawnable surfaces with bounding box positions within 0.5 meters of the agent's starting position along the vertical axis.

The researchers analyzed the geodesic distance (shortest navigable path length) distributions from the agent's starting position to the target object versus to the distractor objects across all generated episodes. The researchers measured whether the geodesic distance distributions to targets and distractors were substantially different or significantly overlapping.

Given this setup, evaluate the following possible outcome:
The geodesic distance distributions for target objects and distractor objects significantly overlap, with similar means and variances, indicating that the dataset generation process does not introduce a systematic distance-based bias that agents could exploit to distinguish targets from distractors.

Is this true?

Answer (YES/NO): YES